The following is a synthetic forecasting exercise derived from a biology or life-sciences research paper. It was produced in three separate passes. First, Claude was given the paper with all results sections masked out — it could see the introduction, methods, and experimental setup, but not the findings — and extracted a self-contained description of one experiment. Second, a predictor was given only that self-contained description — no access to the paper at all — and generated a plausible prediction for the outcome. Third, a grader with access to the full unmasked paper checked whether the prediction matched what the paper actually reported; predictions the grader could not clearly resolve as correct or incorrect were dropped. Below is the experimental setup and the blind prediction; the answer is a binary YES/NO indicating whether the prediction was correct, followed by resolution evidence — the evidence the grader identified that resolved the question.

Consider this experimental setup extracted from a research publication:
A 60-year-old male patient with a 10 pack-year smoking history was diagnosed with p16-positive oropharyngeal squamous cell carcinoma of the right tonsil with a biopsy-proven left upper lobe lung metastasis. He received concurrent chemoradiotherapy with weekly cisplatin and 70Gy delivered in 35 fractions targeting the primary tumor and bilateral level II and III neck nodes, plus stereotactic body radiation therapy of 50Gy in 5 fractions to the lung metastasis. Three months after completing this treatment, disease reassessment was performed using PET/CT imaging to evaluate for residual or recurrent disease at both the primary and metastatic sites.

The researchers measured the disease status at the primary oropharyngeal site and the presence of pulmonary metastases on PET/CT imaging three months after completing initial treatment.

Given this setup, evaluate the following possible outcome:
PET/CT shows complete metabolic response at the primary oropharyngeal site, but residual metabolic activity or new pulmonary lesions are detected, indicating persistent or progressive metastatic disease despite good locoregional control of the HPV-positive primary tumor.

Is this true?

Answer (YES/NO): YES